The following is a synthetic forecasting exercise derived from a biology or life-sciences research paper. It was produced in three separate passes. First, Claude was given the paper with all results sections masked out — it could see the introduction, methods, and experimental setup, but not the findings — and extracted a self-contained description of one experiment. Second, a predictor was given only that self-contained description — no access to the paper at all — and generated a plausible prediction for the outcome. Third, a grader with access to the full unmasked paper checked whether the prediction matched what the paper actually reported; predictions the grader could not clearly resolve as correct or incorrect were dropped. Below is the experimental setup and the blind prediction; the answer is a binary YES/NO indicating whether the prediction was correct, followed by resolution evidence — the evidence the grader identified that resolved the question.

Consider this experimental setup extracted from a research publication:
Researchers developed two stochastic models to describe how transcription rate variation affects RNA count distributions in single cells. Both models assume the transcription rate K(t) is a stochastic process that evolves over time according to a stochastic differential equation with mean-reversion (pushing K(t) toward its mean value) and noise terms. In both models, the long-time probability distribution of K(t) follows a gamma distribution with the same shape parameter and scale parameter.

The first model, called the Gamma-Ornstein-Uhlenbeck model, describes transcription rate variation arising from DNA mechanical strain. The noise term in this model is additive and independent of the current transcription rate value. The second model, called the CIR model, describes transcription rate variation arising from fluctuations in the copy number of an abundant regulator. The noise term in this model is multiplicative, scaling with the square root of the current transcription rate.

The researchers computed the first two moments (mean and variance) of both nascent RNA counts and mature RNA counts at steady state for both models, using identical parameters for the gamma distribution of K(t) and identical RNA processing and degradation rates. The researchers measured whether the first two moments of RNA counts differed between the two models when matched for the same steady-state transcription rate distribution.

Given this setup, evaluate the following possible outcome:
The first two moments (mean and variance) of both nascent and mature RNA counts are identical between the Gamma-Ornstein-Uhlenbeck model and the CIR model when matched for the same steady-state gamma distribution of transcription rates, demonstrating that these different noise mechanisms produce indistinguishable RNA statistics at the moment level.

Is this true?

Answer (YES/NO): YES